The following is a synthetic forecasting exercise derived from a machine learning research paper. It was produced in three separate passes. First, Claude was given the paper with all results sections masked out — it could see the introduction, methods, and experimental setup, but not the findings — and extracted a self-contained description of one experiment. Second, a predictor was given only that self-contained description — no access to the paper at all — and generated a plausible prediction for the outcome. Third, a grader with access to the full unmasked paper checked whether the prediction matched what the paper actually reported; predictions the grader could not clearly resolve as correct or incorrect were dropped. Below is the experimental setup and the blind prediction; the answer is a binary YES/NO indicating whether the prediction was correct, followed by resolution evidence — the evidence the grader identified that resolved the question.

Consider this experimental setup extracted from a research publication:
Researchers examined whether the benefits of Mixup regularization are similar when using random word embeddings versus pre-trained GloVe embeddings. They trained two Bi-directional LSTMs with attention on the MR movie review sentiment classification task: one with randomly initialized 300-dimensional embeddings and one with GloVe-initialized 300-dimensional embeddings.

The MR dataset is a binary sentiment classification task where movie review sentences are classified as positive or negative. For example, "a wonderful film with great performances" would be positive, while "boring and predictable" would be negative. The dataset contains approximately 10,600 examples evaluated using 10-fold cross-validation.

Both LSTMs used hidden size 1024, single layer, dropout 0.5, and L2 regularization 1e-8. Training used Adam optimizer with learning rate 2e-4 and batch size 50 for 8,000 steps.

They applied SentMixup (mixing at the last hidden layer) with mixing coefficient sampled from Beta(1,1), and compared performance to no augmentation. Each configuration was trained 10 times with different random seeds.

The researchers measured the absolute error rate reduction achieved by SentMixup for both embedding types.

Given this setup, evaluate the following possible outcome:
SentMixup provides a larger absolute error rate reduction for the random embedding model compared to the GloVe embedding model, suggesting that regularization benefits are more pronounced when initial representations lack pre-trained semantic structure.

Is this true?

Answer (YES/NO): YES